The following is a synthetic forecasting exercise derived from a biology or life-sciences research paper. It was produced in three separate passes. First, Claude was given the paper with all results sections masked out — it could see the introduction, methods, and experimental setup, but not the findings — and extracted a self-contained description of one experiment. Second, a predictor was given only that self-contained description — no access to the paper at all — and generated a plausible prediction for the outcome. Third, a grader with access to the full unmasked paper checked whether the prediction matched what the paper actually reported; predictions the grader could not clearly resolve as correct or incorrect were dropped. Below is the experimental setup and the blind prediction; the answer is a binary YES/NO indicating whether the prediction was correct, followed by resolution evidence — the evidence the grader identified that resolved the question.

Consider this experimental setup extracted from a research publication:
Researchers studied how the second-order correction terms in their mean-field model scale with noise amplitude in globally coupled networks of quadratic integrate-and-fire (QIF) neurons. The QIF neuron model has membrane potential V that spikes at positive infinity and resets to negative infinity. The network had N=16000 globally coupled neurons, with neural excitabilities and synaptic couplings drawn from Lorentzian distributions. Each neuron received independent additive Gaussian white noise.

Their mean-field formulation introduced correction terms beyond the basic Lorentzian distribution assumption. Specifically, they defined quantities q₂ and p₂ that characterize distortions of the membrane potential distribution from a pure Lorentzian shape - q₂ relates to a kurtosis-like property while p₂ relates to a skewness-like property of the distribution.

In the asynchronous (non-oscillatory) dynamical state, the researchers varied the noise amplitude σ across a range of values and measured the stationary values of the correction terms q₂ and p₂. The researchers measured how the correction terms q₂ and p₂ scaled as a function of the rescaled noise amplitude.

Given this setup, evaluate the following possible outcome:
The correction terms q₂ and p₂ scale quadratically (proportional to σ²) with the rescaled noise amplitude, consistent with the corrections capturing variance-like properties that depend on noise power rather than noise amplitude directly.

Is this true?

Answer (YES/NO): YES